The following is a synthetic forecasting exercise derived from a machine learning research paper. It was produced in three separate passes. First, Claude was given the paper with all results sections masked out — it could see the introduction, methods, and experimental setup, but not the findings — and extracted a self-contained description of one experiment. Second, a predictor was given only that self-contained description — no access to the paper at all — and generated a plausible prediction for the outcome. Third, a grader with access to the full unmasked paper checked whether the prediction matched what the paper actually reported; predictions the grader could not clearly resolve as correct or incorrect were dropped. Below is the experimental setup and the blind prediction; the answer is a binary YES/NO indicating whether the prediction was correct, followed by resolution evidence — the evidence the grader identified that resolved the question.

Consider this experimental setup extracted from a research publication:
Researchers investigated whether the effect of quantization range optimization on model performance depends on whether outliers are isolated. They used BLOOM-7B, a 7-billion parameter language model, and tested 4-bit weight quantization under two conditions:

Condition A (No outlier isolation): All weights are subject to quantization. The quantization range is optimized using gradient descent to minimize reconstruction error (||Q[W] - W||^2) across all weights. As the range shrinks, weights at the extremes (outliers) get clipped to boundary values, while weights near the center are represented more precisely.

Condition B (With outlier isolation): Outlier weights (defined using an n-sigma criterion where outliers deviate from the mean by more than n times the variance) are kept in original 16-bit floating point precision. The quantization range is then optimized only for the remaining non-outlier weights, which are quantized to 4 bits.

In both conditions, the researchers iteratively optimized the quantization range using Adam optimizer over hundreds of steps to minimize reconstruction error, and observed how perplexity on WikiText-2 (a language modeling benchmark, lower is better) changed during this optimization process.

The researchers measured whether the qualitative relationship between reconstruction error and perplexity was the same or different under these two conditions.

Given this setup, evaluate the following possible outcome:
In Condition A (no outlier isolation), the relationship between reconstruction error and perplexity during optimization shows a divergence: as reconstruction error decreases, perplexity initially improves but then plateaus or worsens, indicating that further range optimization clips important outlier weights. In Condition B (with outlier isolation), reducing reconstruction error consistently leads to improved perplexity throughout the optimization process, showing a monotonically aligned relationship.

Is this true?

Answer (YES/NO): NO